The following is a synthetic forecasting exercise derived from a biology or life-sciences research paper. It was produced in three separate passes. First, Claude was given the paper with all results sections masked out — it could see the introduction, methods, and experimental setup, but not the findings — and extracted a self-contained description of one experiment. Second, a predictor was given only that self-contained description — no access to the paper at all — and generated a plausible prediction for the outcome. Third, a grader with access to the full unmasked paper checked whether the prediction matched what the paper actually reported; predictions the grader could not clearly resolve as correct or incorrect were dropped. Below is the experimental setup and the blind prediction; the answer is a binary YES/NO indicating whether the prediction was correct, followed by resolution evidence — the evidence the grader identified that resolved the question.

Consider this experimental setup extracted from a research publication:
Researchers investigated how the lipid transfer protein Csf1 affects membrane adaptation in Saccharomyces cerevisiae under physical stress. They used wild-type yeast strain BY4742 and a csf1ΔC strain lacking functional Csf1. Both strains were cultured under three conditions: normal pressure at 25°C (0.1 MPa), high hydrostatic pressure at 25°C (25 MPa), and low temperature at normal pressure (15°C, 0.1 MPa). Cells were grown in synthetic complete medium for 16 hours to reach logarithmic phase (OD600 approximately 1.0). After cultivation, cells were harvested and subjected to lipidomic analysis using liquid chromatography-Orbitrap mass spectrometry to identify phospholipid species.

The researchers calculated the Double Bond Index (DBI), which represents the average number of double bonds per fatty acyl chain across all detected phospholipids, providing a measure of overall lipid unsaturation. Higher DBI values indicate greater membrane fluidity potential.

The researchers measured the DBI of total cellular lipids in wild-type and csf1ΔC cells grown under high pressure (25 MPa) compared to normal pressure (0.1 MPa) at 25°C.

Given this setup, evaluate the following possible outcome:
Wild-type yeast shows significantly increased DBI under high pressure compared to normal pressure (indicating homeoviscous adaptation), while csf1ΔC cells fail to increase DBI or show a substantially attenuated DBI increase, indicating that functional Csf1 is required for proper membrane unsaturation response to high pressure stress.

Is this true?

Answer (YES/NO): NO